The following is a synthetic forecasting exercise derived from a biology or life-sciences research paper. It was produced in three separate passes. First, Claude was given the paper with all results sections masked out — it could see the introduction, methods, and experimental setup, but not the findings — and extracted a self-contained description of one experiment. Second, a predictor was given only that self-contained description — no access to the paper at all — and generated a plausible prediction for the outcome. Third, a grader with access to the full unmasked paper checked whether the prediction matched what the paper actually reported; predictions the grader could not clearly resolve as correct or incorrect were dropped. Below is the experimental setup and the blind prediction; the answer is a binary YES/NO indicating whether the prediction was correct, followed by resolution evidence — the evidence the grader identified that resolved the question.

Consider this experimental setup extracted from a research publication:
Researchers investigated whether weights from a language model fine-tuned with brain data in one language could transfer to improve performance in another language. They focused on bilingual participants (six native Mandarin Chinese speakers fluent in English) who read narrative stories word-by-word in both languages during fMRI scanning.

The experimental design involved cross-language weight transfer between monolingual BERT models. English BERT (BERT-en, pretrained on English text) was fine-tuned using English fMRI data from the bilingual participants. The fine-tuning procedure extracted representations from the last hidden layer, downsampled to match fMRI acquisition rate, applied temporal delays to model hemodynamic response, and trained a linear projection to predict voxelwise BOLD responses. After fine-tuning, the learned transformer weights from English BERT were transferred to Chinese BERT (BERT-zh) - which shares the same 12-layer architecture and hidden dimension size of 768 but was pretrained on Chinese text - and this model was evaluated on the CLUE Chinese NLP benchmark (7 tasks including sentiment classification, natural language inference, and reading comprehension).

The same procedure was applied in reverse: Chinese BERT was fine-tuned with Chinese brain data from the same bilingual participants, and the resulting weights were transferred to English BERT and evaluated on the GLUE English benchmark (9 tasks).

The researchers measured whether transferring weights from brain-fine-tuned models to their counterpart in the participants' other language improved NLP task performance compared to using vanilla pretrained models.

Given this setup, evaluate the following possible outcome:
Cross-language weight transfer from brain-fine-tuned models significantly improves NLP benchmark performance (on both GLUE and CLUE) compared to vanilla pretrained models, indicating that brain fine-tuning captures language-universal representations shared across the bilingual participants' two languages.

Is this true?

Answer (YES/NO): NO